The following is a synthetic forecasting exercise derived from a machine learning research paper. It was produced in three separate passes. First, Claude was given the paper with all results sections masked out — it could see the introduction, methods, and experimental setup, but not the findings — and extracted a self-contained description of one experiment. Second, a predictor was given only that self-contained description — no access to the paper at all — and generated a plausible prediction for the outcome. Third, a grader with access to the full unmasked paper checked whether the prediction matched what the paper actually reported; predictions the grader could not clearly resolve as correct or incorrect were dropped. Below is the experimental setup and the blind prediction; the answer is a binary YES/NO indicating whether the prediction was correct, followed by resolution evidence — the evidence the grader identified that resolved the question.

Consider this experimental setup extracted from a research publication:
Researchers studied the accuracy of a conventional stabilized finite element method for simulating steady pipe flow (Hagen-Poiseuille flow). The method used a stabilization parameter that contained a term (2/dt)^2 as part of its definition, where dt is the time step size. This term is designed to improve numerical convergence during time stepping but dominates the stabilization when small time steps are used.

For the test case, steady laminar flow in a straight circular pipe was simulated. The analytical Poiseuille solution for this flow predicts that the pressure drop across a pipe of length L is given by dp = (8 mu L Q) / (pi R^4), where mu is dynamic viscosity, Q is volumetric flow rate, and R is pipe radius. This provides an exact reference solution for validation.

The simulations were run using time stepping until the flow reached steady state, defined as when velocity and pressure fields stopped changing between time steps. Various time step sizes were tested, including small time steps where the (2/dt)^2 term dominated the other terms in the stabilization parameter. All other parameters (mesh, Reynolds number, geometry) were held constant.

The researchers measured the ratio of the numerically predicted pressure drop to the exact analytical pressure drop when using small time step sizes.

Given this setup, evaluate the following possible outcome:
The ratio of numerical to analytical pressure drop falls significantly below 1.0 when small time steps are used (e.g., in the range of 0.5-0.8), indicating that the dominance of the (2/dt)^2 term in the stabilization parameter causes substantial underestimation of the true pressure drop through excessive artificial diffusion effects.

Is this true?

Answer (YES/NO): NO